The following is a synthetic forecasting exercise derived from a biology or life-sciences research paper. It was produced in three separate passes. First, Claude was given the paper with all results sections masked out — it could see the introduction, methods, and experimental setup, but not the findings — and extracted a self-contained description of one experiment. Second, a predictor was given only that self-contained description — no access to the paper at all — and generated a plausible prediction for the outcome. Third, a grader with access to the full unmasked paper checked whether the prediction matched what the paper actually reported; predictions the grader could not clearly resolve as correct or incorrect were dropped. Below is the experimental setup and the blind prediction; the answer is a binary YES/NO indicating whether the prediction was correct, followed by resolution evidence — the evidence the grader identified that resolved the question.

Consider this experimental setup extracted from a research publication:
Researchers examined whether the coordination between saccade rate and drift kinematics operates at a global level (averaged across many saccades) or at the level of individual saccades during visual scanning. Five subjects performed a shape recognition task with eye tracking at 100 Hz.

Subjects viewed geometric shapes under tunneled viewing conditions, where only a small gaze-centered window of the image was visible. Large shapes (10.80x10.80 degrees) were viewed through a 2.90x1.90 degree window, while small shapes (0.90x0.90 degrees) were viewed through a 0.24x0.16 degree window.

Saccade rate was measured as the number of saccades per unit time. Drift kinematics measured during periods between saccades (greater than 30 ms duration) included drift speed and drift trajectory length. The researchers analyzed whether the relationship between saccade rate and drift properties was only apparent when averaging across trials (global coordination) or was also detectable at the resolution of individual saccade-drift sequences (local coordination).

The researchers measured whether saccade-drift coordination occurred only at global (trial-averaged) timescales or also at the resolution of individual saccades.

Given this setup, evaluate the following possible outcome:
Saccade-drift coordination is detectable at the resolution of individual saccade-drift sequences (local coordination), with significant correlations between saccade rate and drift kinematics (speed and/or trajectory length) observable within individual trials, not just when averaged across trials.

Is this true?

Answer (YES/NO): NO